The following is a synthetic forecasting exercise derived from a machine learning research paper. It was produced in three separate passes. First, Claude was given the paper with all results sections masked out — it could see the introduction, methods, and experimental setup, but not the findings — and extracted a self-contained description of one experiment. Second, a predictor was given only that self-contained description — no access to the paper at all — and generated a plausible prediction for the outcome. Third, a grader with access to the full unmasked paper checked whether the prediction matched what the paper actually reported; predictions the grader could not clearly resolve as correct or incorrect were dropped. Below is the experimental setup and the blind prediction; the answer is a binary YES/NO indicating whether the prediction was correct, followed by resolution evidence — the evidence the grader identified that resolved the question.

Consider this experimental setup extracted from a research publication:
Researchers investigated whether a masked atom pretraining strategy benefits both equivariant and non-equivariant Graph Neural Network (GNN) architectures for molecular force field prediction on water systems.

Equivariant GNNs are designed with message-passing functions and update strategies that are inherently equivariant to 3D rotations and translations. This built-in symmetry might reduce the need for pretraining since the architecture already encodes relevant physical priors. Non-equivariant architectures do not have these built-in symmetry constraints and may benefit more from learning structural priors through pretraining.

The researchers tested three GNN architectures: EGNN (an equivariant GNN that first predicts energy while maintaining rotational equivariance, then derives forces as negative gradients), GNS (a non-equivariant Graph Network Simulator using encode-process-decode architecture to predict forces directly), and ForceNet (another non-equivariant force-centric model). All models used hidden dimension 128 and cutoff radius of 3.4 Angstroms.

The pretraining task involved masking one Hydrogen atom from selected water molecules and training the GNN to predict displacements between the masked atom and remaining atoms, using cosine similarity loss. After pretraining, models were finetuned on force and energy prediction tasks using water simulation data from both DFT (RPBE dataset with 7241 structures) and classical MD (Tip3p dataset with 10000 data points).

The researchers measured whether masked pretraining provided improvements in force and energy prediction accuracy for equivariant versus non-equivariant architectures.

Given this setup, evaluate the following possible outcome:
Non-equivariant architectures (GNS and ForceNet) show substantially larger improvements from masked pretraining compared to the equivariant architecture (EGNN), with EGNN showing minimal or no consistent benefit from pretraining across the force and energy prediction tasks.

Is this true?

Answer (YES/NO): NO